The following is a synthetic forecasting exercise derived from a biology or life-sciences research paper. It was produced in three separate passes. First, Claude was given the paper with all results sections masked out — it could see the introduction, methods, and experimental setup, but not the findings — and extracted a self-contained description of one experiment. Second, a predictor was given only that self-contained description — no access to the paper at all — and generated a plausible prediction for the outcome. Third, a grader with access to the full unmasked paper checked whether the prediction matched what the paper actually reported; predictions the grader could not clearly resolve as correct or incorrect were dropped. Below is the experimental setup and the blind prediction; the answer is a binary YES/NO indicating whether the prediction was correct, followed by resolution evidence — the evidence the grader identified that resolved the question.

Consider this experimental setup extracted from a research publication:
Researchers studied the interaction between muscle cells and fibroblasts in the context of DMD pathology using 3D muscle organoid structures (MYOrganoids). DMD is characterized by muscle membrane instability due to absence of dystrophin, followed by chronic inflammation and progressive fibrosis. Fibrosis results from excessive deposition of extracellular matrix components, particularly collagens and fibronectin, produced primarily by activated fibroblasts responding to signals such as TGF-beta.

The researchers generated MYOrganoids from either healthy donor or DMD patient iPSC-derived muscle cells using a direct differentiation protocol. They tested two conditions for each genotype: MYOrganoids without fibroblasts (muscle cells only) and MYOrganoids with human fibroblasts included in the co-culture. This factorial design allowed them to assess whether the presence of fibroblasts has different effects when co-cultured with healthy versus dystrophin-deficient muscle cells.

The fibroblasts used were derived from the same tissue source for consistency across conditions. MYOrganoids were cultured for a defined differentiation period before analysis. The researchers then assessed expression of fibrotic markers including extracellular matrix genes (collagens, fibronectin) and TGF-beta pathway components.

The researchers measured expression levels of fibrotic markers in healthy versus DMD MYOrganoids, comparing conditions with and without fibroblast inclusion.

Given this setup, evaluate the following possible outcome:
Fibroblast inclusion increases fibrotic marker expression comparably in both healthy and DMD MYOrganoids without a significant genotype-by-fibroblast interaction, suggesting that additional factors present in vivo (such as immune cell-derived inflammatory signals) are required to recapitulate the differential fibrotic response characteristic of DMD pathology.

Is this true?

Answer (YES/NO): NO